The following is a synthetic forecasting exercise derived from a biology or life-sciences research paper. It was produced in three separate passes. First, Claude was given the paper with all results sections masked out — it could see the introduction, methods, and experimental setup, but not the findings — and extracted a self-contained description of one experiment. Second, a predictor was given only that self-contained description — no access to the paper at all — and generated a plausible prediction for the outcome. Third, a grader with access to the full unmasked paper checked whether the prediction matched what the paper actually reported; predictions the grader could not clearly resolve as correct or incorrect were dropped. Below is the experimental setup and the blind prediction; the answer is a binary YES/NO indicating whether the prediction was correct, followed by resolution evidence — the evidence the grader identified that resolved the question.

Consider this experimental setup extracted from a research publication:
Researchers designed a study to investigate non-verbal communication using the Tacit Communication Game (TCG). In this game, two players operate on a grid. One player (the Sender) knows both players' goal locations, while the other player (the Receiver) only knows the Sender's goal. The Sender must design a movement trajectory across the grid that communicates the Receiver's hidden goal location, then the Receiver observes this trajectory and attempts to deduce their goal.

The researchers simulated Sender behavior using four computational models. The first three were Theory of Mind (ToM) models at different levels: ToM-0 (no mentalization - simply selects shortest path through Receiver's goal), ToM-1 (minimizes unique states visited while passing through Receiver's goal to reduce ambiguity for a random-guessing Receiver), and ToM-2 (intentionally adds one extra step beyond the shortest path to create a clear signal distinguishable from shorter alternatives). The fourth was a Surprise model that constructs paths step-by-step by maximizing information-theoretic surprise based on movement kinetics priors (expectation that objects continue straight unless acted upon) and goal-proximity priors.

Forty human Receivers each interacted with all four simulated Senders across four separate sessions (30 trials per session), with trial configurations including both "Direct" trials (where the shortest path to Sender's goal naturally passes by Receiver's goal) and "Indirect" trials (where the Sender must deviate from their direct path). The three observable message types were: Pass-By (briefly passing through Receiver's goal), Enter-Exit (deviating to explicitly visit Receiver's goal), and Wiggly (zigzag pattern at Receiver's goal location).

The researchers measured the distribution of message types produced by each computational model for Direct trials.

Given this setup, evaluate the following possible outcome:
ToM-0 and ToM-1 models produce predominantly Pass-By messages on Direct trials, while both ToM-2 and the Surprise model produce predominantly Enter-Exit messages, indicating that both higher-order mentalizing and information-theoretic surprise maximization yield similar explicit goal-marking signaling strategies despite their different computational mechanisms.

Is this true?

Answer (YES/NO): NO